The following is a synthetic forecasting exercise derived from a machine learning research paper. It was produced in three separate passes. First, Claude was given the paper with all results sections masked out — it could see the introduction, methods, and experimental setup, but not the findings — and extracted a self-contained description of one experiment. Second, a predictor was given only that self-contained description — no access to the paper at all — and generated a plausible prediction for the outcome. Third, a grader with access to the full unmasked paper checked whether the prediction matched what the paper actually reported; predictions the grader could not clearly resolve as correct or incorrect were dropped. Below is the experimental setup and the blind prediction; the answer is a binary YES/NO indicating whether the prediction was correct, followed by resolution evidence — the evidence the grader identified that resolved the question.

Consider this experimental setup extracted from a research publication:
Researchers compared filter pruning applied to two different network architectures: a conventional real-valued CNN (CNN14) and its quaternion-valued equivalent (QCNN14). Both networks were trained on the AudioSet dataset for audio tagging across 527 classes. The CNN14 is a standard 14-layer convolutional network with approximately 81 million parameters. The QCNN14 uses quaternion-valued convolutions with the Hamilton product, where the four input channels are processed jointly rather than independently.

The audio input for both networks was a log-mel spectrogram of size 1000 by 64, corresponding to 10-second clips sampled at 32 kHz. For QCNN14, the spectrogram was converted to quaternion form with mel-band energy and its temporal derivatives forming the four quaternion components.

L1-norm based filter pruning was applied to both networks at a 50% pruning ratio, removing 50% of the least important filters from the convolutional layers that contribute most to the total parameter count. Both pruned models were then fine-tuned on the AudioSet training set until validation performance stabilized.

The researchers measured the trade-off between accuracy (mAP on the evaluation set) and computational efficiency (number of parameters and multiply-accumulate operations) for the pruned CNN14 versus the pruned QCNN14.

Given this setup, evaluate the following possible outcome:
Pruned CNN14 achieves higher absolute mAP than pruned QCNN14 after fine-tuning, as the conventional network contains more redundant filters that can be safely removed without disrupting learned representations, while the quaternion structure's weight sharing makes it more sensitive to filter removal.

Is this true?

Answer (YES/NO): YES